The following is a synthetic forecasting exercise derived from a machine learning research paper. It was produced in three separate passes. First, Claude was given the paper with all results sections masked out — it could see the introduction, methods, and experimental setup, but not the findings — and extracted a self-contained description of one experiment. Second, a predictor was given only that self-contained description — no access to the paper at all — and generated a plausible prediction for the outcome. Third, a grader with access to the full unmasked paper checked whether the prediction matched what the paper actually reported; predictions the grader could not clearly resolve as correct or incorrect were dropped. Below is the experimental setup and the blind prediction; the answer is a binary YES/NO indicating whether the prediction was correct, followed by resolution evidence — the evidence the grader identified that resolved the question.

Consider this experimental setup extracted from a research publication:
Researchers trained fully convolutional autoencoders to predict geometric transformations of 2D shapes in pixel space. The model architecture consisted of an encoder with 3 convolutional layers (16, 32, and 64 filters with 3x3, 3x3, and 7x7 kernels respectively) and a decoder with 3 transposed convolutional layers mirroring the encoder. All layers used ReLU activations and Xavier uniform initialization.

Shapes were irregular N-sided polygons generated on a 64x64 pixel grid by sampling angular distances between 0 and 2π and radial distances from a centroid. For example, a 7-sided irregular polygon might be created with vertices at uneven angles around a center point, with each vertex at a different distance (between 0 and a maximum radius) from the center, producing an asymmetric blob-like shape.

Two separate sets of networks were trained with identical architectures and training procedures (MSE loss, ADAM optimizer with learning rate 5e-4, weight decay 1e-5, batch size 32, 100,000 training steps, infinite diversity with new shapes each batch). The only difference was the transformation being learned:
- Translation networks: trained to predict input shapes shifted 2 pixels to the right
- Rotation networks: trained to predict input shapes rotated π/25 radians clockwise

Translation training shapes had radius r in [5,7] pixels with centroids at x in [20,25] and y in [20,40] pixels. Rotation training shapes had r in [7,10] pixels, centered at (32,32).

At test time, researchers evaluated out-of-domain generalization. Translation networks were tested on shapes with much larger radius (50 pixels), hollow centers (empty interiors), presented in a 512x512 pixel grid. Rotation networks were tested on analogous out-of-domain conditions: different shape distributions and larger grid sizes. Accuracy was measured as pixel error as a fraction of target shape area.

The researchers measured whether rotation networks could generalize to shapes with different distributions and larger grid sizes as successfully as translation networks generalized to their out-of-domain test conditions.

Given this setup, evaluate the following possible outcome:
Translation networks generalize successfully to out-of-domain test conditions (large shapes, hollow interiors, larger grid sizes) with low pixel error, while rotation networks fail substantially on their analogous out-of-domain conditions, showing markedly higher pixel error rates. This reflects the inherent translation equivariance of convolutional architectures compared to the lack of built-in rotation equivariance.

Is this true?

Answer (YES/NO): YES